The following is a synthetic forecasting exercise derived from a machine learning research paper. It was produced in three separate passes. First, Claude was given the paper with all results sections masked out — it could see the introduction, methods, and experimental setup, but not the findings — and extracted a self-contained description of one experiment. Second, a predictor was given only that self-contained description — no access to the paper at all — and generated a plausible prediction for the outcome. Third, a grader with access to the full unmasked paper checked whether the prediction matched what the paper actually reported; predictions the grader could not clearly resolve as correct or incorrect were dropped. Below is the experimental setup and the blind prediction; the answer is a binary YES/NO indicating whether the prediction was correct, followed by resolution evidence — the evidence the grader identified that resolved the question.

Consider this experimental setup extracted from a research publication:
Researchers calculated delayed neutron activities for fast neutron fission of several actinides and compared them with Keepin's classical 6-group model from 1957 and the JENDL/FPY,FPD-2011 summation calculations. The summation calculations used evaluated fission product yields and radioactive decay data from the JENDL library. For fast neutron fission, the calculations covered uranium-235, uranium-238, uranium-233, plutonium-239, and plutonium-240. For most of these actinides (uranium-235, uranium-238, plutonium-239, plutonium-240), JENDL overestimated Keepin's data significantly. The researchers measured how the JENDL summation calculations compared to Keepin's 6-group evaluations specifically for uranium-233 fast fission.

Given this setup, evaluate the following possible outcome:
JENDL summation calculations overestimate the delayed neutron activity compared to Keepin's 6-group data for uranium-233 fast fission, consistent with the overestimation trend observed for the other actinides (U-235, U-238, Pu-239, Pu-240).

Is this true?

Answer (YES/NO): NO